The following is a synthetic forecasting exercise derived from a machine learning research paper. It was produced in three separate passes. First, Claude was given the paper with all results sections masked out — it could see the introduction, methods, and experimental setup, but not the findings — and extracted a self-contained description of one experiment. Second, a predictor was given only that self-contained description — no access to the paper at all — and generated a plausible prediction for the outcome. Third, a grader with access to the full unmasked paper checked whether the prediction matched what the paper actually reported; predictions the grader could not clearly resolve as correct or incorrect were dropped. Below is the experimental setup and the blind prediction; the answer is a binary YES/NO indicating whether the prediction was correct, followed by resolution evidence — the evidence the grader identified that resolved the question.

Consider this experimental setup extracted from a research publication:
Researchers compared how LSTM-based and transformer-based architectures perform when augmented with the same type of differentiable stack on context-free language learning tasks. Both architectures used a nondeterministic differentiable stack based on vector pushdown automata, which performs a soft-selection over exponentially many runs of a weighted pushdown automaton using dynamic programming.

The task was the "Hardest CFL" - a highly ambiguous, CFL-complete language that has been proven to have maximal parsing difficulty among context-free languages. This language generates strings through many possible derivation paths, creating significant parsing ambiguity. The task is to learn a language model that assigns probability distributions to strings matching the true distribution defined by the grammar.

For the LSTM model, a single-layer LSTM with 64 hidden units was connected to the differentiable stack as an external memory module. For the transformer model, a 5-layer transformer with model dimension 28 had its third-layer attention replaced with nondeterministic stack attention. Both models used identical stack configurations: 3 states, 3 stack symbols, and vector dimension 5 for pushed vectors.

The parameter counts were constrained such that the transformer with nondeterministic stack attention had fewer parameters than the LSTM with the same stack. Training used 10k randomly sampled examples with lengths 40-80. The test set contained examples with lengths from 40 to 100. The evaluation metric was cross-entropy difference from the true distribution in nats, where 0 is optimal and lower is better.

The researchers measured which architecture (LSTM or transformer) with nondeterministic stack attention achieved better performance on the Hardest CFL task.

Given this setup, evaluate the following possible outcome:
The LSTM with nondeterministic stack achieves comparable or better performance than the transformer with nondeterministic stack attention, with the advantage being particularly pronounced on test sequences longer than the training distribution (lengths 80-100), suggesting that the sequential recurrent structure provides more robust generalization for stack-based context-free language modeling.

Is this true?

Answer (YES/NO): NO